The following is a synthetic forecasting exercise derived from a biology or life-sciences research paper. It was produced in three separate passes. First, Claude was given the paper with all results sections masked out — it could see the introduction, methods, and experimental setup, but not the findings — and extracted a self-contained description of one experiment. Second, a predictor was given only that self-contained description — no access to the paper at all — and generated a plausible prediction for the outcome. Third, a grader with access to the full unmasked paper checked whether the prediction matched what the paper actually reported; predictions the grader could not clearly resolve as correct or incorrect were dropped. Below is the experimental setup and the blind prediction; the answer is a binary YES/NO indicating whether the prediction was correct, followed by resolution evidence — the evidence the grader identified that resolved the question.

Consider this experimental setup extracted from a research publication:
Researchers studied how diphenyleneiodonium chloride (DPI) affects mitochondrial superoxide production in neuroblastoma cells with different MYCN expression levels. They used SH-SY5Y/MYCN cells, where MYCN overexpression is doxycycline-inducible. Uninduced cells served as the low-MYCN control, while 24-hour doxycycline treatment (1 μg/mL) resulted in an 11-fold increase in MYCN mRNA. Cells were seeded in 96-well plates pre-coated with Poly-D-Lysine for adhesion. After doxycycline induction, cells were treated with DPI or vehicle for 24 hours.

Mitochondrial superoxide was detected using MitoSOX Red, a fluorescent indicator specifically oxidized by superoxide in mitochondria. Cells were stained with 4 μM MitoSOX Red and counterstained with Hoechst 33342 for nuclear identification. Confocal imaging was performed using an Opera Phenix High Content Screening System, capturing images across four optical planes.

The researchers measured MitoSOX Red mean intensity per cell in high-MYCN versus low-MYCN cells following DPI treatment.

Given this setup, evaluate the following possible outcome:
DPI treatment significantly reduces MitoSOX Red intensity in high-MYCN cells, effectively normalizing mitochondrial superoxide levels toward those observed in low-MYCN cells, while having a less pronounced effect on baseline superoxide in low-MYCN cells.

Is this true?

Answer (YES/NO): NO